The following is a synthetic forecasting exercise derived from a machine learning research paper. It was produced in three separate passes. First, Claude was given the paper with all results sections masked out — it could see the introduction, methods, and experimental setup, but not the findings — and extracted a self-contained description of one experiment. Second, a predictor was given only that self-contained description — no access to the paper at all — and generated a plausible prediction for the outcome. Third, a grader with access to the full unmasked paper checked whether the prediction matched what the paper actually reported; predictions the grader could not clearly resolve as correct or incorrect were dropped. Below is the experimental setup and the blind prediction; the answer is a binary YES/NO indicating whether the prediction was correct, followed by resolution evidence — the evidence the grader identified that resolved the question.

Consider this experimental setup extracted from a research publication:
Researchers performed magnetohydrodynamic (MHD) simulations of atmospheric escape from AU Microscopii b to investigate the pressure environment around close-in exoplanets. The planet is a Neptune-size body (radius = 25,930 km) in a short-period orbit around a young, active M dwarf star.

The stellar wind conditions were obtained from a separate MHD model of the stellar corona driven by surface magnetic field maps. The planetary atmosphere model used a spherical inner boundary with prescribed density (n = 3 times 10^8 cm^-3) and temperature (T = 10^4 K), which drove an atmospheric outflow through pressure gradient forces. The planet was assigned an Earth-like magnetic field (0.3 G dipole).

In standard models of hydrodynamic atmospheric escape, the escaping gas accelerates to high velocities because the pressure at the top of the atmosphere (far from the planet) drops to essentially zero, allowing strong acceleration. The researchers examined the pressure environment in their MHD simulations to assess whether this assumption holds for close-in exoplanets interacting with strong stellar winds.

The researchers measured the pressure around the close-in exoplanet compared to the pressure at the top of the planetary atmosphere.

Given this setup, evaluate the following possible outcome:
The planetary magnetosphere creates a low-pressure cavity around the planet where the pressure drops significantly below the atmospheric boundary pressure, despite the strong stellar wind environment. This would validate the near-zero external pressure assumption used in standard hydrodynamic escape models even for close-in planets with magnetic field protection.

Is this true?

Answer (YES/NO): NO